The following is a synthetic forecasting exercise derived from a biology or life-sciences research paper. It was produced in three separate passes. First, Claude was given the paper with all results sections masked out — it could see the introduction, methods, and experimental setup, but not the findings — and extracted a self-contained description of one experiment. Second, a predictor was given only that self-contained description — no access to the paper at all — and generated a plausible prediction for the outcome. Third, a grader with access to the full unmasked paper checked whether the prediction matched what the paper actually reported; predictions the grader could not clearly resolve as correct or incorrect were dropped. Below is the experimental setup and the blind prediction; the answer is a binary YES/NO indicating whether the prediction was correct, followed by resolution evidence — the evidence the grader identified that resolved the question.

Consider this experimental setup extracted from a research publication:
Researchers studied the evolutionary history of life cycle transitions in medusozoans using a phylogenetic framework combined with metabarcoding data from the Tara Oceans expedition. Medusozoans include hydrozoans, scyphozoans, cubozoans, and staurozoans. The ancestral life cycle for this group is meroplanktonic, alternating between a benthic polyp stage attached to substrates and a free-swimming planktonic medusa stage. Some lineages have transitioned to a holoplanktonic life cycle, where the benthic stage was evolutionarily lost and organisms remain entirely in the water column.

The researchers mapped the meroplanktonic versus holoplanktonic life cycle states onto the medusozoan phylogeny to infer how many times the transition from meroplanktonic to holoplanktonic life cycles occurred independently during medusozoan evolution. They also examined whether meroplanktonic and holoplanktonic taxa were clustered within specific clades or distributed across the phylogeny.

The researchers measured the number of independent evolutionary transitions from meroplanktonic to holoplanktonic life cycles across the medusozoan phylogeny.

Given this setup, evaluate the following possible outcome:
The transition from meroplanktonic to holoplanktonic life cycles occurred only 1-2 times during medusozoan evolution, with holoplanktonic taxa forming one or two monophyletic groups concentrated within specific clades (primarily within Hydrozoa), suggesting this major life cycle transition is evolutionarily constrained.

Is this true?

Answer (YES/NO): NO